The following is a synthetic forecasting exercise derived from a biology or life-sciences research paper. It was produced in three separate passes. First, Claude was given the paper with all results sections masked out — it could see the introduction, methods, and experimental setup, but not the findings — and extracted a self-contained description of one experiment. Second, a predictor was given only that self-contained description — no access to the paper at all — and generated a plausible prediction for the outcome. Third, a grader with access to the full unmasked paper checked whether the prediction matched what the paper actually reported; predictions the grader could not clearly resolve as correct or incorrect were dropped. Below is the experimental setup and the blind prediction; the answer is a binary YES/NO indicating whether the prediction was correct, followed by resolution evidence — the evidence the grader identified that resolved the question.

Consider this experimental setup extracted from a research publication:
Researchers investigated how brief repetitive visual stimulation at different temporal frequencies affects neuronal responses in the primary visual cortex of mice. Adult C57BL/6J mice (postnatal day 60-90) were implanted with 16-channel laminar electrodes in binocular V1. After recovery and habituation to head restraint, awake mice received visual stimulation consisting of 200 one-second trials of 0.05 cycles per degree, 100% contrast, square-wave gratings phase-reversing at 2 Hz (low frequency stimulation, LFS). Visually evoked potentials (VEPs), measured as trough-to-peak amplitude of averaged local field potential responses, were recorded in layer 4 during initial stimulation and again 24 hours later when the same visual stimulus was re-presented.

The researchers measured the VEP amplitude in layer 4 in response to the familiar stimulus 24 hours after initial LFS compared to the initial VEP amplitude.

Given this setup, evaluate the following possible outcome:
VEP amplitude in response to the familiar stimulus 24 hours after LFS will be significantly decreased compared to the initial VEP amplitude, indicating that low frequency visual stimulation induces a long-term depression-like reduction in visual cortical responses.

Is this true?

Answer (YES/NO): NO